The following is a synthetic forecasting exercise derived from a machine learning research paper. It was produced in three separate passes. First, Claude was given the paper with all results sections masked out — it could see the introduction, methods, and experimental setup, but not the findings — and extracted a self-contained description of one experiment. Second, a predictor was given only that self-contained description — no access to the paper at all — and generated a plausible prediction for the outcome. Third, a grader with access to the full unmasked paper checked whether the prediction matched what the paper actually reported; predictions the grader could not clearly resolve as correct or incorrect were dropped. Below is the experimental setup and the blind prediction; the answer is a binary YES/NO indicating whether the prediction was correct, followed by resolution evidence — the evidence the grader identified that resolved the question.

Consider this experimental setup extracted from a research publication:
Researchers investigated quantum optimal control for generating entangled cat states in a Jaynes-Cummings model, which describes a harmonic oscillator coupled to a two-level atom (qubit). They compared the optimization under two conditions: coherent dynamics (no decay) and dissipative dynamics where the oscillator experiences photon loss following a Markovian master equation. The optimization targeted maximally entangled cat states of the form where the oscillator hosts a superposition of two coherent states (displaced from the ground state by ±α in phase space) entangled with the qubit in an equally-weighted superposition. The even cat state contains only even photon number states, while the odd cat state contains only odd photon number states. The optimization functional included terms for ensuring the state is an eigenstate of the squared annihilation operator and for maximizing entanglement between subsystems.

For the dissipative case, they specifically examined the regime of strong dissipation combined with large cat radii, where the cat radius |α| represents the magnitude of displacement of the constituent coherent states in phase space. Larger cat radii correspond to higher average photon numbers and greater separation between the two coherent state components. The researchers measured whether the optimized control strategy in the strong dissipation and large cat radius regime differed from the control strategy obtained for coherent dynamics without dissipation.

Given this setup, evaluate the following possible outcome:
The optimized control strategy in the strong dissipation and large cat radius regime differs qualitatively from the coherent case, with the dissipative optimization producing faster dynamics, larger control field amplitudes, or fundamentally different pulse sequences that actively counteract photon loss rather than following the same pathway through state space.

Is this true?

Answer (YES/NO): YES